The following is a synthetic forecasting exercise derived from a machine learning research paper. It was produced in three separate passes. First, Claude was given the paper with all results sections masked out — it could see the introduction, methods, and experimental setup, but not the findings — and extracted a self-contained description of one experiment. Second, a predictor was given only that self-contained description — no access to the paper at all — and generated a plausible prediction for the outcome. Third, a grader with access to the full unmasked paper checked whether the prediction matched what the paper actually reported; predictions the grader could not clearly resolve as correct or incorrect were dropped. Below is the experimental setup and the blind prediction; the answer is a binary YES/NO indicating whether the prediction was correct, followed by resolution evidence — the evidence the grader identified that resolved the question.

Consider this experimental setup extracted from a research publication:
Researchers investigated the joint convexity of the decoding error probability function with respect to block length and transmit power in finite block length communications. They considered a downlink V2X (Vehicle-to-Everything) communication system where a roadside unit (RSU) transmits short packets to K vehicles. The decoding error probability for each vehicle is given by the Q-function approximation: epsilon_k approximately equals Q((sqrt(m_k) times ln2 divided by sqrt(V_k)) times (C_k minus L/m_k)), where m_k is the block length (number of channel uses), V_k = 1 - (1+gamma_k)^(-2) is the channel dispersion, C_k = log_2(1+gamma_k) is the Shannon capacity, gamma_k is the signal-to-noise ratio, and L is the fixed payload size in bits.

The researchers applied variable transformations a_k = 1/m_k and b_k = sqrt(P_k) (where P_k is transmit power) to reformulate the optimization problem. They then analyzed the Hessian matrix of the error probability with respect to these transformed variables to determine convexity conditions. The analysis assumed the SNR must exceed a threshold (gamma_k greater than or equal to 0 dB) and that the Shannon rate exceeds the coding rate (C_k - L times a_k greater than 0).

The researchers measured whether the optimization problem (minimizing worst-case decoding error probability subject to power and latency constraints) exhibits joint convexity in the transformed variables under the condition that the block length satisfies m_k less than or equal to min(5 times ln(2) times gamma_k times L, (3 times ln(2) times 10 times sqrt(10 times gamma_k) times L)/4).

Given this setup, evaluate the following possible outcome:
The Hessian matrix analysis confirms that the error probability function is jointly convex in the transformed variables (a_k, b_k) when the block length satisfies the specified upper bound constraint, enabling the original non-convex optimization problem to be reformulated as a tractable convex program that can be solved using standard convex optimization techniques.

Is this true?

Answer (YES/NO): YES